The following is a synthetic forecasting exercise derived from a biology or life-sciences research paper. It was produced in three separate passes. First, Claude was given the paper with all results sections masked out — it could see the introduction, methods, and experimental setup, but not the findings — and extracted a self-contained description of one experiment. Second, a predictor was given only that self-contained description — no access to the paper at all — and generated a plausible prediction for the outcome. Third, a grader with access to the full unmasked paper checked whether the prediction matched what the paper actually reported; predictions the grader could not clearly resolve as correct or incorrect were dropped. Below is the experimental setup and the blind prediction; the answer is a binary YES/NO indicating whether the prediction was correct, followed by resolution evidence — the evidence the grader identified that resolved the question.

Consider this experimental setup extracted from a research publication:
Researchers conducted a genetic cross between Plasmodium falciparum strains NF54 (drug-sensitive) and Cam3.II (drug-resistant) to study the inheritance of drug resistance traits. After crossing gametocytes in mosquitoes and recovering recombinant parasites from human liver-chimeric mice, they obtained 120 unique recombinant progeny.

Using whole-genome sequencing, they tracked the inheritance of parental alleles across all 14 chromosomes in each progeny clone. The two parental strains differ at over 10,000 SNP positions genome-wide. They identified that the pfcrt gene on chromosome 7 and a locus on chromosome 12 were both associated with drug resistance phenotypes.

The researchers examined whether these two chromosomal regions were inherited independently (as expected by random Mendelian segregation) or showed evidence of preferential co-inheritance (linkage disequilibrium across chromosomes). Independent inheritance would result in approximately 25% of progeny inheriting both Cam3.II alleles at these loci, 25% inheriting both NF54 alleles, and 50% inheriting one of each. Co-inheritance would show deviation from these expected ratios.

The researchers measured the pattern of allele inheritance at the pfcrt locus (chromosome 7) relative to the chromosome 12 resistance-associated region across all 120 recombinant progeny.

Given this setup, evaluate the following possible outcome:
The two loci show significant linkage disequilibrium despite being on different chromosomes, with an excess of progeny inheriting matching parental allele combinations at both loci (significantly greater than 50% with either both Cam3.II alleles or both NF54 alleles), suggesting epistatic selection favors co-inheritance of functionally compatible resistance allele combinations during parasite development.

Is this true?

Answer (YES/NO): YES